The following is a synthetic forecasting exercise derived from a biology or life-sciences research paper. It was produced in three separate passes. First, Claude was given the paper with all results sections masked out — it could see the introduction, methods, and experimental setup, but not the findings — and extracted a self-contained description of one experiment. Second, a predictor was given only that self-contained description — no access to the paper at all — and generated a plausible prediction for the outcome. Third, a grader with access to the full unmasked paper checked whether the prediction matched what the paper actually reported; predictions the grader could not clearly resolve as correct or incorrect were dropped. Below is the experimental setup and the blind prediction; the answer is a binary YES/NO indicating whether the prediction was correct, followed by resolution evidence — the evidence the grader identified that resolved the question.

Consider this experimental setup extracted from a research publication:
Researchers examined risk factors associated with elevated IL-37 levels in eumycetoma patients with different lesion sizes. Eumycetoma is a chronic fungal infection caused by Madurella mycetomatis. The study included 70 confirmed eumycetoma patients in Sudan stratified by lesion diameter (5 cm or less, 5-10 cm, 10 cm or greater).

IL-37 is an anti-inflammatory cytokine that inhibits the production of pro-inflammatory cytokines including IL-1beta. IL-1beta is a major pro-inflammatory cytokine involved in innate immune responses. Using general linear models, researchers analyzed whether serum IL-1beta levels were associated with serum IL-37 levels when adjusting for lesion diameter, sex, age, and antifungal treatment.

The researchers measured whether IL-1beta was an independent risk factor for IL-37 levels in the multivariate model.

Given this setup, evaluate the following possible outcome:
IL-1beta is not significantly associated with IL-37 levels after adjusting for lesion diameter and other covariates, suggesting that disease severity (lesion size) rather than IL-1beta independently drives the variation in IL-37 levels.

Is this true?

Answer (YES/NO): NO